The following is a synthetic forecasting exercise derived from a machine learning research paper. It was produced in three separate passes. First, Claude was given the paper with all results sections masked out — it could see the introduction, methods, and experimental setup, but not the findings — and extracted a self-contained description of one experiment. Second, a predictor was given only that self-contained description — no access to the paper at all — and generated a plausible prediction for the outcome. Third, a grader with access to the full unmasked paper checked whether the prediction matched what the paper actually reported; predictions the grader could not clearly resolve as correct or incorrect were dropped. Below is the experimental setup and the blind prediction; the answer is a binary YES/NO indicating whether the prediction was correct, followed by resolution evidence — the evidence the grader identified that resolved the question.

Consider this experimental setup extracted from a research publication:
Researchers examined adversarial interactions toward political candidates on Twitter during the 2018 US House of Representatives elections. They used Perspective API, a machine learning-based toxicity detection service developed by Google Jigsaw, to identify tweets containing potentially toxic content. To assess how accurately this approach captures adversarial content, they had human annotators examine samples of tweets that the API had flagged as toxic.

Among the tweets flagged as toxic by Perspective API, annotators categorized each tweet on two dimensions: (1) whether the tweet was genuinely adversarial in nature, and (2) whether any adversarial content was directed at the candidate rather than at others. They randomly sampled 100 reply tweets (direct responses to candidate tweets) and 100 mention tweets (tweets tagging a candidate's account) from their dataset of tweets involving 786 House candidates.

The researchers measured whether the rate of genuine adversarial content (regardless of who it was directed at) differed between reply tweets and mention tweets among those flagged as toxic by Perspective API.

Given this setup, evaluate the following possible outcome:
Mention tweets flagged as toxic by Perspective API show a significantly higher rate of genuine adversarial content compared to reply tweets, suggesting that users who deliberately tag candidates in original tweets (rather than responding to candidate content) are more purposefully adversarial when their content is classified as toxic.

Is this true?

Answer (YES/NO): NO